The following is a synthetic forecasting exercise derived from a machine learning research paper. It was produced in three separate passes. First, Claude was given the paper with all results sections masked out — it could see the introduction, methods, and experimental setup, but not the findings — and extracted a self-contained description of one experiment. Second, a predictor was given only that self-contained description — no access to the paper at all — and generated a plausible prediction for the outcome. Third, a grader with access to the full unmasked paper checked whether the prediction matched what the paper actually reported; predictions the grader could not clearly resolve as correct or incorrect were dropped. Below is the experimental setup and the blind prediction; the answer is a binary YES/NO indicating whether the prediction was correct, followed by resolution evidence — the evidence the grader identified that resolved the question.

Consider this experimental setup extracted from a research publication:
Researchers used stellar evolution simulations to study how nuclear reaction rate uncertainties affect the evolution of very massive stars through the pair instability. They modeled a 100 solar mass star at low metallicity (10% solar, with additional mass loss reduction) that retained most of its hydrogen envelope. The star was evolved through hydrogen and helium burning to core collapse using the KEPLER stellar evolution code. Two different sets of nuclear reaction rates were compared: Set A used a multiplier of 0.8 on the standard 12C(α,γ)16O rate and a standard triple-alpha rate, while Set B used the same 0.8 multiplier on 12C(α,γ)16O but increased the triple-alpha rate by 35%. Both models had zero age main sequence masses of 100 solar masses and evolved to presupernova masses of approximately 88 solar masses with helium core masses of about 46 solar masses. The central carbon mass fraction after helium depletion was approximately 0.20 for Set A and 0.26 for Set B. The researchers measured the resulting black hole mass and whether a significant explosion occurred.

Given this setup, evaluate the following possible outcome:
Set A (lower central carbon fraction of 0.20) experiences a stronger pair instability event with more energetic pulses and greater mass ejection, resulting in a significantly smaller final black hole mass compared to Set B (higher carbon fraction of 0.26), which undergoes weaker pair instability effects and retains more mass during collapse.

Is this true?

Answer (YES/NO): YES